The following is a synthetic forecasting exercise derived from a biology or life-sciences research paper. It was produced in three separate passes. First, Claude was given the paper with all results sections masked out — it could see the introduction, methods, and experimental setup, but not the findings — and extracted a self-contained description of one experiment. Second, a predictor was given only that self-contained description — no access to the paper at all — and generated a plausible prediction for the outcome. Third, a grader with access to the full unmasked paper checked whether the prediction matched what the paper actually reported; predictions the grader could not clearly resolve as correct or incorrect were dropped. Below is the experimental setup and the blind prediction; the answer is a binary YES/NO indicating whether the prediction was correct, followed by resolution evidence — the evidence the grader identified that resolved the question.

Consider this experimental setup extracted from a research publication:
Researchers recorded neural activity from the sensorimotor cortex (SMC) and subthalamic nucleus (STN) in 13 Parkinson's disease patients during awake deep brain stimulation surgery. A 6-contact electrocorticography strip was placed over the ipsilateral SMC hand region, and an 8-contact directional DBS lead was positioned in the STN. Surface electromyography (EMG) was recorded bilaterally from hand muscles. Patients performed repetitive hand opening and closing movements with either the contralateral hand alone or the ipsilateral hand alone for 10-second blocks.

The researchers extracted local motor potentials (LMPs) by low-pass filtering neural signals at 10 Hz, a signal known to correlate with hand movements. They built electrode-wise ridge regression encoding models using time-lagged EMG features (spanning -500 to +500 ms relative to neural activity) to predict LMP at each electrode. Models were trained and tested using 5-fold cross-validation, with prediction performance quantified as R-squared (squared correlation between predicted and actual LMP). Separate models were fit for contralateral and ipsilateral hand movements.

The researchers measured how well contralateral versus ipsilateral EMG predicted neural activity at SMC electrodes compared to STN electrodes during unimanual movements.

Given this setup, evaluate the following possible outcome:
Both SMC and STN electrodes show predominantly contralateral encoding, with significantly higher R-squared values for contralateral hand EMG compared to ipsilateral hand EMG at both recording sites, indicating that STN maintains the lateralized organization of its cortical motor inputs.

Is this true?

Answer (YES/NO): NO